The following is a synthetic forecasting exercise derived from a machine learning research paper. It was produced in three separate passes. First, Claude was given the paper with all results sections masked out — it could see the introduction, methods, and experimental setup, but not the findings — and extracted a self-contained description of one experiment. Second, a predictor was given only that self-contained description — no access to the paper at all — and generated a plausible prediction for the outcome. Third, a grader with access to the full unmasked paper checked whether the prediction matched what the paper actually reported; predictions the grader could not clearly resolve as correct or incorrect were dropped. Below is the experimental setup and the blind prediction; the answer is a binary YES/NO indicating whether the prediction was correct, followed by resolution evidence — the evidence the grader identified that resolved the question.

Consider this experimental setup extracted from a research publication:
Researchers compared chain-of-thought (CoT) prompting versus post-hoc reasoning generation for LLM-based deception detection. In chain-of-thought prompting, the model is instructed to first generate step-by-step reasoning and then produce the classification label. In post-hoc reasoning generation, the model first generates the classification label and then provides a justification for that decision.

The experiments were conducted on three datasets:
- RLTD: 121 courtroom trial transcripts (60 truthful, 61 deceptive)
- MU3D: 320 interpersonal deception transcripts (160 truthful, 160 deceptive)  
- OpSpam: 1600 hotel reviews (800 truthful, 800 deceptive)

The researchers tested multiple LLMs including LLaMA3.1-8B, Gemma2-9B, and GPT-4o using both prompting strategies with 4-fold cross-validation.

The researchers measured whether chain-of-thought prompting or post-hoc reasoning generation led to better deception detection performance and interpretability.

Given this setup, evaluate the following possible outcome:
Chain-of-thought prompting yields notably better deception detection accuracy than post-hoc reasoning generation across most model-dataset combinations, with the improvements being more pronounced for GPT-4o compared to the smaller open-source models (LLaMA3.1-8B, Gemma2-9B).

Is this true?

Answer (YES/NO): NO